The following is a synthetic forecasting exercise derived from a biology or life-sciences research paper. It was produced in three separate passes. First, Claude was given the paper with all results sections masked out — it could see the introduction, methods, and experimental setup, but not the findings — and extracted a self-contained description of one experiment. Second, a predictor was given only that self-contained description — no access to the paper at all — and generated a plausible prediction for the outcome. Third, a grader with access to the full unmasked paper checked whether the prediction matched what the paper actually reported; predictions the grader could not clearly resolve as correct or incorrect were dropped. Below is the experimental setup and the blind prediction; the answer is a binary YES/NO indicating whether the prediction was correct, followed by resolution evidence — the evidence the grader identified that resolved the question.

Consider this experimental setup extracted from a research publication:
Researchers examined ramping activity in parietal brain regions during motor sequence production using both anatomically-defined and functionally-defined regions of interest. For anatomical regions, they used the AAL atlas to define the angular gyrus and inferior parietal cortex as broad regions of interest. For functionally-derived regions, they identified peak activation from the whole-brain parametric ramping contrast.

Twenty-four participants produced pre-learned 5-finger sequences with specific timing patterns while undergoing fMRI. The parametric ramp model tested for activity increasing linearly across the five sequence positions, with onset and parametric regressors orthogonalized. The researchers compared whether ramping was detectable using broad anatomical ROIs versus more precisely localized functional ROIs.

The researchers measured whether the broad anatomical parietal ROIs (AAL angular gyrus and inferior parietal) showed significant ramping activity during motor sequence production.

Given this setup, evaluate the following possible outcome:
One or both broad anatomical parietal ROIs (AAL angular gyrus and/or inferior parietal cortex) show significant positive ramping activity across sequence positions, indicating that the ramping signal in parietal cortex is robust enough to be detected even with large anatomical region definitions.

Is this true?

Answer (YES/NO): YES